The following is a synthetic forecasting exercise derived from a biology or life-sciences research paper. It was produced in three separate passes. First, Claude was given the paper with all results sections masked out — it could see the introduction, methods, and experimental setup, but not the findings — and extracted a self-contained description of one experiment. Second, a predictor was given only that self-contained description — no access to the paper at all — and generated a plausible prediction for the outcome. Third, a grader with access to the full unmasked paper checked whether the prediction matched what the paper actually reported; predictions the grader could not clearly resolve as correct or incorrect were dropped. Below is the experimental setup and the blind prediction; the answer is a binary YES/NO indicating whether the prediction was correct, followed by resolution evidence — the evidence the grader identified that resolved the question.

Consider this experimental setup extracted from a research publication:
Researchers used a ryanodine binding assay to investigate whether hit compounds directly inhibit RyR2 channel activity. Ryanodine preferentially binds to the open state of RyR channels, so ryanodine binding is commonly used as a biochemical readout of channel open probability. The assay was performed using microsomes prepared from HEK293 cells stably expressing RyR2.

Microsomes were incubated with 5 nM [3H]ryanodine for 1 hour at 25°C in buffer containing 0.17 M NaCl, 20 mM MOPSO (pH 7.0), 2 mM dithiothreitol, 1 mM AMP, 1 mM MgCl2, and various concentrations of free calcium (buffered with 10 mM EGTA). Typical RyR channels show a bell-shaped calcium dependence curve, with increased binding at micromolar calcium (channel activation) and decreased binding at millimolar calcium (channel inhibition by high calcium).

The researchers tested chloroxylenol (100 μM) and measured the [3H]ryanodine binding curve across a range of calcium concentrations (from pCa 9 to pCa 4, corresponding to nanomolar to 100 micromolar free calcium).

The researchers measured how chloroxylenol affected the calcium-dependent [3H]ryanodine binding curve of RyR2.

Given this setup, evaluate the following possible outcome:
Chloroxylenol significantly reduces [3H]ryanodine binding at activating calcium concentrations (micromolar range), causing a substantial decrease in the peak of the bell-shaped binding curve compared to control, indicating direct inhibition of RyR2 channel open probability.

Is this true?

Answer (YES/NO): YES